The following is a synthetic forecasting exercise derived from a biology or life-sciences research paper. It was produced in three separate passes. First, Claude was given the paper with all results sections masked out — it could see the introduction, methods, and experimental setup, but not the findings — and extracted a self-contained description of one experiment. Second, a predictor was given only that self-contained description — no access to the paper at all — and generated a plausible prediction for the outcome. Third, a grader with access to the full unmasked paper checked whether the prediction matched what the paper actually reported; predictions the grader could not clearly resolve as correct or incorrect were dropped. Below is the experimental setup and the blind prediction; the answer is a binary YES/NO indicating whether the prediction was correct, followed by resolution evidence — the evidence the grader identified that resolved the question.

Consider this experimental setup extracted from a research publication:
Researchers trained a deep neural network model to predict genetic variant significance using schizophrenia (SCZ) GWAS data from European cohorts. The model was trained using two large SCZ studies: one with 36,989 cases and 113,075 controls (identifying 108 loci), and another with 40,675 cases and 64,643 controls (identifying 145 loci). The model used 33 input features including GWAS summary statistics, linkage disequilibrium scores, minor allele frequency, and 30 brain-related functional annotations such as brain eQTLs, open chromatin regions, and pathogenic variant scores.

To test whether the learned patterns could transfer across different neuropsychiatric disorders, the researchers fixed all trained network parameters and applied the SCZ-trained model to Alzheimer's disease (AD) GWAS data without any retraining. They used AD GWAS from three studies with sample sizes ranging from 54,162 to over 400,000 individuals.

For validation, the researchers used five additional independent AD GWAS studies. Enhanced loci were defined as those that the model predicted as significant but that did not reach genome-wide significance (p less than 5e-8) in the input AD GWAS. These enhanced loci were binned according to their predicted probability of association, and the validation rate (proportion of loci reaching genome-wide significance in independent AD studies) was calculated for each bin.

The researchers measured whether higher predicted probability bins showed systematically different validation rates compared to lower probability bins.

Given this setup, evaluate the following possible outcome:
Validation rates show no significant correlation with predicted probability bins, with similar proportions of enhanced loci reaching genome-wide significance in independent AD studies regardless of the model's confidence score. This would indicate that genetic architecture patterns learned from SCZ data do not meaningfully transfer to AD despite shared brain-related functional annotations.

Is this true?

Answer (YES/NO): NO